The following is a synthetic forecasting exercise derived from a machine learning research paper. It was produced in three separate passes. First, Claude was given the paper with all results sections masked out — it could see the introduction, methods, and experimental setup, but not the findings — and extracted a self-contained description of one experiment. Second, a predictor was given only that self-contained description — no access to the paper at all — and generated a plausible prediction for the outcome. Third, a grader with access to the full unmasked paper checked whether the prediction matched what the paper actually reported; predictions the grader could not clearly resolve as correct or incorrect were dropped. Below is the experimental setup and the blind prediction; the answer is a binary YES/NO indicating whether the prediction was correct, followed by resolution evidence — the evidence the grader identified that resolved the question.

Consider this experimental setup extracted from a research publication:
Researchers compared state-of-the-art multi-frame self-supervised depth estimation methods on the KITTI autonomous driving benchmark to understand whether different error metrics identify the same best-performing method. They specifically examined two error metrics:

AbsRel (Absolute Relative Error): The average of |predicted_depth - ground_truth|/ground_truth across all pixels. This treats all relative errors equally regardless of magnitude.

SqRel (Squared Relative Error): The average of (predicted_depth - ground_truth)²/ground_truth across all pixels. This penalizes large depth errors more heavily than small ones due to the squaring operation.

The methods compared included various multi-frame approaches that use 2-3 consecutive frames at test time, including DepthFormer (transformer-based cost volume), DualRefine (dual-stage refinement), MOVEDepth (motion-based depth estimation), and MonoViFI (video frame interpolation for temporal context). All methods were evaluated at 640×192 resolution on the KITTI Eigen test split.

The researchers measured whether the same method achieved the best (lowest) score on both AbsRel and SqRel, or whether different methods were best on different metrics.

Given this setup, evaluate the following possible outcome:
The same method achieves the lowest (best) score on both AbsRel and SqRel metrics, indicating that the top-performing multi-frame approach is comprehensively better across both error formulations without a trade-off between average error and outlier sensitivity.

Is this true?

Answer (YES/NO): NO